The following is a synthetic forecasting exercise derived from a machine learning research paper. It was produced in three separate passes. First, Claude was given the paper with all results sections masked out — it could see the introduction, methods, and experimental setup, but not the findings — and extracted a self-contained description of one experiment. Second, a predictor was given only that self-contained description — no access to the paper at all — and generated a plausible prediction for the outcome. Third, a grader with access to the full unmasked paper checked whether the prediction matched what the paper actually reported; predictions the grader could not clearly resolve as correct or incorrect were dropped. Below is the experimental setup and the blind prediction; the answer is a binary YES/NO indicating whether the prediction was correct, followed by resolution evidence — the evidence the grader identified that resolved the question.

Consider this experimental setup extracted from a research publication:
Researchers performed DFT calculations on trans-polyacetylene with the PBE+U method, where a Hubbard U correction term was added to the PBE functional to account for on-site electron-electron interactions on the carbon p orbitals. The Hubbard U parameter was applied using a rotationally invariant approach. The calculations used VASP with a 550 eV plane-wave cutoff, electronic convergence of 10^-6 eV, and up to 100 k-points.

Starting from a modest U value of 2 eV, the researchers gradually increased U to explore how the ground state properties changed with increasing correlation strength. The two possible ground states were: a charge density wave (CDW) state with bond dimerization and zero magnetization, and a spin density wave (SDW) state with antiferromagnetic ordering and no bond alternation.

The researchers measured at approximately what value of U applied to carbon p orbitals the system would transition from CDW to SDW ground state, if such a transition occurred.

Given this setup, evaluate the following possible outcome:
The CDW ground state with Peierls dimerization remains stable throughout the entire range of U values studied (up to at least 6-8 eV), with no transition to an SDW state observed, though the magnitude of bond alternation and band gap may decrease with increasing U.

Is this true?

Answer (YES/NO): NO